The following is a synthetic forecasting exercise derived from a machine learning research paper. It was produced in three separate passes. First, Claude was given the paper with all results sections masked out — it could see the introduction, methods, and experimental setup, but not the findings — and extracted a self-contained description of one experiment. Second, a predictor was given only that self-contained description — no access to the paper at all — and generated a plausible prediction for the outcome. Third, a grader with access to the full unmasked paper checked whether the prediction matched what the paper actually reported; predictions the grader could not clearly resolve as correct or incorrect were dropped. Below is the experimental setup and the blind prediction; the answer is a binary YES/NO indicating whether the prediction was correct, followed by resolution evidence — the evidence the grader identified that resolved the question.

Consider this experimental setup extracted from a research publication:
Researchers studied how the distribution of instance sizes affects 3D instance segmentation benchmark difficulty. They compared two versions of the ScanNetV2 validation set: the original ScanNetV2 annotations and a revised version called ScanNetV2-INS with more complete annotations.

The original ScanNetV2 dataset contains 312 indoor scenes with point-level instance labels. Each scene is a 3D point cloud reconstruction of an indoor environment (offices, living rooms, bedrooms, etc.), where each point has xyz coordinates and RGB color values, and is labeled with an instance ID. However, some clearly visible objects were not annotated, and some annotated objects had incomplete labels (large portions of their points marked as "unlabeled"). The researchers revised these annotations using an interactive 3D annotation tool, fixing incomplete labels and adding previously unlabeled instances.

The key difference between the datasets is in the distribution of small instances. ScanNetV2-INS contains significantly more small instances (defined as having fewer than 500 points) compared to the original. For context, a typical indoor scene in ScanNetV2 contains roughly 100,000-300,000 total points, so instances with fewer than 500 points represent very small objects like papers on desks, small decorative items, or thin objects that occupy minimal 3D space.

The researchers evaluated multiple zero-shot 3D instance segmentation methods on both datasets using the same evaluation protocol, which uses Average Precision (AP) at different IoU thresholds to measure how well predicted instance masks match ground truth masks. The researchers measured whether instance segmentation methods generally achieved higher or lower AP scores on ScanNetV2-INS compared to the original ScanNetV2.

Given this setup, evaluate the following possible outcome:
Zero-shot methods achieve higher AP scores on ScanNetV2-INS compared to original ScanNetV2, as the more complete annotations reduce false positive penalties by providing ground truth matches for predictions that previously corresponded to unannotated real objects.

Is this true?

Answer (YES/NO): NO